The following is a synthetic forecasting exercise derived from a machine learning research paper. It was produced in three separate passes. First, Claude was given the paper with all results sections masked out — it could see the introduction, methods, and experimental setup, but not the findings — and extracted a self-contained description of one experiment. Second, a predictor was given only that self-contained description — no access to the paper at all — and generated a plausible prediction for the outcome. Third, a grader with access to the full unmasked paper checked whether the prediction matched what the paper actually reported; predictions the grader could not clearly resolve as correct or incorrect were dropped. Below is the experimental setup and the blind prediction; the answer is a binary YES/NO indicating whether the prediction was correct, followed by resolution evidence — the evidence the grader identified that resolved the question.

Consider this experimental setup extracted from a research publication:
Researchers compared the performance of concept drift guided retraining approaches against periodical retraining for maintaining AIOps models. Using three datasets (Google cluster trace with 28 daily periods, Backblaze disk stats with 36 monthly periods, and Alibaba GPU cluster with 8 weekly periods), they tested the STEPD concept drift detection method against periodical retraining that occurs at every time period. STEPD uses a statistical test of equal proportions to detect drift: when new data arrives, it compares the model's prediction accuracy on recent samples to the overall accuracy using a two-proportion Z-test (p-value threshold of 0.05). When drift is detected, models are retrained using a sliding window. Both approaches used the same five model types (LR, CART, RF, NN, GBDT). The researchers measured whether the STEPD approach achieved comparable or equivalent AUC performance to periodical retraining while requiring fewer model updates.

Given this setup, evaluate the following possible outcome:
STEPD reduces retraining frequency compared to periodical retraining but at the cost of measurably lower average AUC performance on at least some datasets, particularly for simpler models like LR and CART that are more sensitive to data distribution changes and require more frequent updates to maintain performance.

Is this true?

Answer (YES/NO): NO